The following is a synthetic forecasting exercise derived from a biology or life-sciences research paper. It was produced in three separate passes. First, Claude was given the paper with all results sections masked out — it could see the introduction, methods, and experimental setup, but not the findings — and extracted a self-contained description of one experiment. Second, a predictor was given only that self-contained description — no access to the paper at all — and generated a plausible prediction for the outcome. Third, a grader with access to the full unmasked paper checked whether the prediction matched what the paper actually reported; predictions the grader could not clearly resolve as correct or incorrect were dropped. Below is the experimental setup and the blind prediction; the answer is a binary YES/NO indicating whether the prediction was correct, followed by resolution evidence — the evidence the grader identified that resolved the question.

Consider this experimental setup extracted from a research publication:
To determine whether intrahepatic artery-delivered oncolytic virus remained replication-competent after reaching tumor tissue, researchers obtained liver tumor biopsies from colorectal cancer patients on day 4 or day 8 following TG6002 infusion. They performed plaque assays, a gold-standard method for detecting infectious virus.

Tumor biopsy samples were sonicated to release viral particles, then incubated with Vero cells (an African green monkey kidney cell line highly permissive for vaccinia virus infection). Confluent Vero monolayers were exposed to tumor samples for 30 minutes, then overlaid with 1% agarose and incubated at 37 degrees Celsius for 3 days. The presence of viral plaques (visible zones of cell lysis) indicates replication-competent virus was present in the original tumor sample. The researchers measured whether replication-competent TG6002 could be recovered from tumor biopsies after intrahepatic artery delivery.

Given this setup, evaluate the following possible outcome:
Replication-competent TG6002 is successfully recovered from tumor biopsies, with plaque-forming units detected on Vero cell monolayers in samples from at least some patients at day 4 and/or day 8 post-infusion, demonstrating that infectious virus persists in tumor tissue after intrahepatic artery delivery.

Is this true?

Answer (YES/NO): YES